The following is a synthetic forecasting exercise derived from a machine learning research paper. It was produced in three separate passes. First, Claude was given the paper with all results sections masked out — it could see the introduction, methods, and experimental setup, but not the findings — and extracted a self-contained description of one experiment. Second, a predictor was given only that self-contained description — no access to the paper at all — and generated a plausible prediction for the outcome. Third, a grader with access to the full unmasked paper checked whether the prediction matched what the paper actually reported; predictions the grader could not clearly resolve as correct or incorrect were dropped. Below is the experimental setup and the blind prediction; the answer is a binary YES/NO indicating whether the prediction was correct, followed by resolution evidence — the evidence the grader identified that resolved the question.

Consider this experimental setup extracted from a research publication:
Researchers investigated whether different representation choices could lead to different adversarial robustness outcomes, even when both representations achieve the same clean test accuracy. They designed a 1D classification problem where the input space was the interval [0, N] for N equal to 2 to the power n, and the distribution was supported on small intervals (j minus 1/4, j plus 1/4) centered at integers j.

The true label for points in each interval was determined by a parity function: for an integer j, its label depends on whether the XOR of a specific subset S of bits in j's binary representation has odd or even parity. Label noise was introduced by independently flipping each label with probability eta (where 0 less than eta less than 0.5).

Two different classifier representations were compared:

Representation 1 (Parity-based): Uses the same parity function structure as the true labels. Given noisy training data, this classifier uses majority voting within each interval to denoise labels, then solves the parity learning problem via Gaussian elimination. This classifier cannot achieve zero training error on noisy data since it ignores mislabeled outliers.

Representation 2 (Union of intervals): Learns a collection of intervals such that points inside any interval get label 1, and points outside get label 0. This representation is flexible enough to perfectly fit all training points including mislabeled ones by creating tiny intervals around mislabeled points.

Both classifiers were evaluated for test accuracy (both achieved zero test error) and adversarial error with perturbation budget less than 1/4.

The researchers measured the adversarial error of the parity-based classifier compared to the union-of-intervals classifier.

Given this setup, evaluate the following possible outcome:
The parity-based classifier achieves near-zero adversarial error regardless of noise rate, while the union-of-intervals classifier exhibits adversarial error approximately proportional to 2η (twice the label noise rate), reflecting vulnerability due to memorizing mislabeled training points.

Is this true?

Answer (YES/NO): NO